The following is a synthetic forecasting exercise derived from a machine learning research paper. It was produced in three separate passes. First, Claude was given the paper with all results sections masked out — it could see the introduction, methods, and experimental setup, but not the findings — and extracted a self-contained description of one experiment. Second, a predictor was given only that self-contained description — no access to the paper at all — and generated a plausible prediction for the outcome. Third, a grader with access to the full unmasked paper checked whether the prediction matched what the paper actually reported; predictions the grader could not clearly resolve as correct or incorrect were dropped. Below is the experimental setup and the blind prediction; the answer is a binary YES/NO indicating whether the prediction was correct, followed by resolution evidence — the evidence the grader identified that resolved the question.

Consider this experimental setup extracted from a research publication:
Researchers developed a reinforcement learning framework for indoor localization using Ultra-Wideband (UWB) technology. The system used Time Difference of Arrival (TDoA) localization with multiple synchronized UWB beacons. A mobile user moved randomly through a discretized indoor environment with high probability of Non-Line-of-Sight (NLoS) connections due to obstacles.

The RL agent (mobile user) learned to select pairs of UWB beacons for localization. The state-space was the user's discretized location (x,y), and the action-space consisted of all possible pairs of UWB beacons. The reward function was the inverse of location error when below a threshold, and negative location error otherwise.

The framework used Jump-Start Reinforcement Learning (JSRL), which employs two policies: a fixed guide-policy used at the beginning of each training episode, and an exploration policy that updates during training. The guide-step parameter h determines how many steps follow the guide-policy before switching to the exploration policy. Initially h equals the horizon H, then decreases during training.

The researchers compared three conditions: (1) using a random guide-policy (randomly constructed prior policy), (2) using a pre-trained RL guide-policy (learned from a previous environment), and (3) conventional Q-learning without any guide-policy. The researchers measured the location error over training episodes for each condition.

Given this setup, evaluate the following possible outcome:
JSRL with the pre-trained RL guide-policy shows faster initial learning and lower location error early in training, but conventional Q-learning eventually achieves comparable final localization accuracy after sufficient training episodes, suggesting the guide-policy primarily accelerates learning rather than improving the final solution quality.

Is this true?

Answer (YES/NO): NO